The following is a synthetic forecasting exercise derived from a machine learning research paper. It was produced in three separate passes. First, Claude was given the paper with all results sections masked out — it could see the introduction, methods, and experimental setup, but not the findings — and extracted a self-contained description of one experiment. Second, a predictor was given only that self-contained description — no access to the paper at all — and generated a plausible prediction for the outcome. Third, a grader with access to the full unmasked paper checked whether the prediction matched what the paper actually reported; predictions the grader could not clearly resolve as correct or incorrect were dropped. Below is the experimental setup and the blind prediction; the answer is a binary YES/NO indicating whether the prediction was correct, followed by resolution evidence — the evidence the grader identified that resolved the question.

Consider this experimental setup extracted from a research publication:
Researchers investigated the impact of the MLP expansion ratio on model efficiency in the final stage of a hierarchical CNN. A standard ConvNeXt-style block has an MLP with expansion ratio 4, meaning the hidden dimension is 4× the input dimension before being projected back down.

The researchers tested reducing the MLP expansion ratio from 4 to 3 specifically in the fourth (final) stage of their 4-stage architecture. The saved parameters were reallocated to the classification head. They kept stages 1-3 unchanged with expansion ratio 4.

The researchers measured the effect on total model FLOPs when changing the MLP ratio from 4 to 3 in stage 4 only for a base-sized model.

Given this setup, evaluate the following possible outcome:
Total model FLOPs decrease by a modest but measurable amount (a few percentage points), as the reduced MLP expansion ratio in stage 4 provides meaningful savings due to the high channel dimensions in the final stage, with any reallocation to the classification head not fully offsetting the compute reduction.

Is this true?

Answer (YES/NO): YES